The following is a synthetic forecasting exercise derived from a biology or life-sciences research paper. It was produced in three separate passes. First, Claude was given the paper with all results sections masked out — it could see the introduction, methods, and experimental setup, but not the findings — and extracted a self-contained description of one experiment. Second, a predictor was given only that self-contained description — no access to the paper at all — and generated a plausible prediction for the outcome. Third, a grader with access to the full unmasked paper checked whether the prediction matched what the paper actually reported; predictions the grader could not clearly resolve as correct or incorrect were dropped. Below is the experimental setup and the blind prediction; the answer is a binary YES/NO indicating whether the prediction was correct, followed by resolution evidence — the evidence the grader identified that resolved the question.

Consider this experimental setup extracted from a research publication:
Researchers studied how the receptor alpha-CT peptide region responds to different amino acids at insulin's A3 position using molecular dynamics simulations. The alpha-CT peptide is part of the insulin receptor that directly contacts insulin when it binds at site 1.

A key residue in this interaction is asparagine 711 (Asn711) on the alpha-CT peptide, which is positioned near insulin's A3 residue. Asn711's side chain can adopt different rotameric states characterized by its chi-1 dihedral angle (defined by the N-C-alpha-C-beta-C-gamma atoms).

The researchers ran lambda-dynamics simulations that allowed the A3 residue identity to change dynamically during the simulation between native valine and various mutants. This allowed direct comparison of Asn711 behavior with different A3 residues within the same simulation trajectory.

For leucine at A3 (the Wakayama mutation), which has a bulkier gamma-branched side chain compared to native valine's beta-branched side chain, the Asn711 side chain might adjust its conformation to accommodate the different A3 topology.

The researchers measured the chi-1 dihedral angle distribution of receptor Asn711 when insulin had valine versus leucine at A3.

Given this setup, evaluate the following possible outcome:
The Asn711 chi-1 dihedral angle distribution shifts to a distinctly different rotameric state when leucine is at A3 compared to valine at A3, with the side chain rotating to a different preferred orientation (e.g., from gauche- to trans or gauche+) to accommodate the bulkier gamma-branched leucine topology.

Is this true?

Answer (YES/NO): YES